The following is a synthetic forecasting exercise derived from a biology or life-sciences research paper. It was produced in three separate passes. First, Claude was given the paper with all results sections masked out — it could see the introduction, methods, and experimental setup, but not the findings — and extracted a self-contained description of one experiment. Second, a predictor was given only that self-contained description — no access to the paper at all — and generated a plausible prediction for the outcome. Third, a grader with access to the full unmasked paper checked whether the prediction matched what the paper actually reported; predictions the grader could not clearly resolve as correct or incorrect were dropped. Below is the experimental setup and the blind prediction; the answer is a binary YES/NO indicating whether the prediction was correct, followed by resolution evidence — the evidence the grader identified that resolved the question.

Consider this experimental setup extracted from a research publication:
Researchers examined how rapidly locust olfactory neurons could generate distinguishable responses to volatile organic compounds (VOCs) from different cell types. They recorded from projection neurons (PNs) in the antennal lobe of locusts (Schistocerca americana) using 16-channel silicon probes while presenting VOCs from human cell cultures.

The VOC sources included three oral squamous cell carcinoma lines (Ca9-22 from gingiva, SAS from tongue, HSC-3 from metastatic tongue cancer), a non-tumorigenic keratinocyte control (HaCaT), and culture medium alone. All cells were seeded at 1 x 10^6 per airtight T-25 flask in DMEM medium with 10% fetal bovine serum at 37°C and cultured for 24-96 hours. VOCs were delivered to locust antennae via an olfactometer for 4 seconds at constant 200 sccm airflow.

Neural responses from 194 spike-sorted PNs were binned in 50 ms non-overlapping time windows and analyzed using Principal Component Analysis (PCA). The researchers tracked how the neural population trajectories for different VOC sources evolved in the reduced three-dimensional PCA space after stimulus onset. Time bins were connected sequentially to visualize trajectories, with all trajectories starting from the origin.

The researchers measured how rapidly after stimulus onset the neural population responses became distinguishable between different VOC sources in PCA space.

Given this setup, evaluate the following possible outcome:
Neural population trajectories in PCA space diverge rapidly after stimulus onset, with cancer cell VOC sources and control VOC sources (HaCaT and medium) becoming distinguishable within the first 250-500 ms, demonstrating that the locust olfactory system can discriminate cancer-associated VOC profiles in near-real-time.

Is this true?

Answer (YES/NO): YES